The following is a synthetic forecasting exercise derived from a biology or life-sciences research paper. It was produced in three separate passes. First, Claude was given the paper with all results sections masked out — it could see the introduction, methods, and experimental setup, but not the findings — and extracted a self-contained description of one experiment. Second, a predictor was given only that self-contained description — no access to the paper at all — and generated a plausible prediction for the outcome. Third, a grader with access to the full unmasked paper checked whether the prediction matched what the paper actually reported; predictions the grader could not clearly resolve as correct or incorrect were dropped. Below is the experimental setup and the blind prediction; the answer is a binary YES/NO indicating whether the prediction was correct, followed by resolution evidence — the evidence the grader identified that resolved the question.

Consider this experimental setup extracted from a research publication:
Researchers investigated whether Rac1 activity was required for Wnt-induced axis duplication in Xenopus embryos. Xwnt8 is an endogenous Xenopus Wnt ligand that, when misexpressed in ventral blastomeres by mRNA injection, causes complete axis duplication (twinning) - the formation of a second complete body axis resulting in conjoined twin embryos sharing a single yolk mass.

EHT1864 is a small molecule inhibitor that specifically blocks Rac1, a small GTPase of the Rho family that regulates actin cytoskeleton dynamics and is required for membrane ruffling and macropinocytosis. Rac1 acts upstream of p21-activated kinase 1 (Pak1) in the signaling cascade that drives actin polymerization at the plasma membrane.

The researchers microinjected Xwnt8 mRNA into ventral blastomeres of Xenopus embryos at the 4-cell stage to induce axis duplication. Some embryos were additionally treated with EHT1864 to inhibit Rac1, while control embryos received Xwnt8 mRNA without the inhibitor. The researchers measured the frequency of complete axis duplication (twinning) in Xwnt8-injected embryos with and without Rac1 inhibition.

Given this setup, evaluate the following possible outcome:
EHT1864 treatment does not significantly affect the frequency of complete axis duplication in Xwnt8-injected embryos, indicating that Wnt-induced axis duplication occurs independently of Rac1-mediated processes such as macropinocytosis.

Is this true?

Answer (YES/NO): NO